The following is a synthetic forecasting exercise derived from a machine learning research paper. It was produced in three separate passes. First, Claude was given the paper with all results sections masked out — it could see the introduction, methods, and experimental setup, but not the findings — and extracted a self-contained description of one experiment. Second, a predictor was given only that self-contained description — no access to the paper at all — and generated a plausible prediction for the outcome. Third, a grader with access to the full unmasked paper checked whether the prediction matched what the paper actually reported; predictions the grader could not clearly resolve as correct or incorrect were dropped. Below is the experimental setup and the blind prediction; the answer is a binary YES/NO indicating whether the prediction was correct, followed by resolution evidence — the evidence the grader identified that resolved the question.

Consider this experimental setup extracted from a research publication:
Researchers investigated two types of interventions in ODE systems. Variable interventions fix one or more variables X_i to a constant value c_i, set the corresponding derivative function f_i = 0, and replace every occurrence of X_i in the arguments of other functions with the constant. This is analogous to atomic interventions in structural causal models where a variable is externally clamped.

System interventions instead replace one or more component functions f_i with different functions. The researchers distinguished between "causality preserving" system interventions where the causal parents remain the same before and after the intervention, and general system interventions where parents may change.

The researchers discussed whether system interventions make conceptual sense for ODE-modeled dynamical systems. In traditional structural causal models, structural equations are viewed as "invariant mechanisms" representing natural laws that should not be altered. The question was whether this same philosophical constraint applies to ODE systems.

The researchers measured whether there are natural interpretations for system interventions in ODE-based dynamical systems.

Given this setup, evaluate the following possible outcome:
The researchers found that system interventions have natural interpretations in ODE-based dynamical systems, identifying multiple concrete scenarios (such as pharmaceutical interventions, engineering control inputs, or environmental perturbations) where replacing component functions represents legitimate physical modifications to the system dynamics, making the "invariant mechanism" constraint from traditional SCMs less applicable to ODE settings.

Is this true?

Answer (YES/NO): NO